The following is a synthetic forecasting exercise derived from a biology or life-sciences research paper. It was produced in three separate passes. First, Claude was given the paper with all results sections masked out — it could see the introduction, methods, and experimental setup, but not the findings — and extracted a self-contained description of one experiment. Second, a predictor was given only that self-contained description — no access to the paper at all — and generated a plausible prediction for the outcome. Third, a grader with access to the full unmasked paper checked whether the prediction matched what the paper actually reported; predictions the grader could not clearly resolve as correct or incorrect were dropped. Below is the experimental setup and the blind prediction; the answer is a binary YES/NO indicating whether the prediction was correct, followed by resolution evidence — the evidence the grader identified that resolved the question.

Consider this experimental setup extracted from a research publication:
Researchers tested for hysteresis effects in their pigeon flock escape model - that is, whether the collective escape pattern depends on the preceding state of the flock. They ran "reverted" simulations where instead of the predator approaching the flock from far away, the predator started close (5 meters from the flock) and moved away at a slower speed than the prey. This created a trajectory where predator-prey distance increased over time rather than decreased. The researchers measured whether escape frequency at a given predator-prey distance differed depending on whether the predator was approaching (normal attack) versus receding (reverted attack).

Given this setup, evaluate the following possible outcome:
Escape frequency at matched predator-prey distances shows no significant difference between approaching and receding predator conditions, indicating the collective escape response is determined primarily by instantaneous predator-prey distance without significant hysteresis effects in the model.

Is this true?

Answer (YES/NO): NO